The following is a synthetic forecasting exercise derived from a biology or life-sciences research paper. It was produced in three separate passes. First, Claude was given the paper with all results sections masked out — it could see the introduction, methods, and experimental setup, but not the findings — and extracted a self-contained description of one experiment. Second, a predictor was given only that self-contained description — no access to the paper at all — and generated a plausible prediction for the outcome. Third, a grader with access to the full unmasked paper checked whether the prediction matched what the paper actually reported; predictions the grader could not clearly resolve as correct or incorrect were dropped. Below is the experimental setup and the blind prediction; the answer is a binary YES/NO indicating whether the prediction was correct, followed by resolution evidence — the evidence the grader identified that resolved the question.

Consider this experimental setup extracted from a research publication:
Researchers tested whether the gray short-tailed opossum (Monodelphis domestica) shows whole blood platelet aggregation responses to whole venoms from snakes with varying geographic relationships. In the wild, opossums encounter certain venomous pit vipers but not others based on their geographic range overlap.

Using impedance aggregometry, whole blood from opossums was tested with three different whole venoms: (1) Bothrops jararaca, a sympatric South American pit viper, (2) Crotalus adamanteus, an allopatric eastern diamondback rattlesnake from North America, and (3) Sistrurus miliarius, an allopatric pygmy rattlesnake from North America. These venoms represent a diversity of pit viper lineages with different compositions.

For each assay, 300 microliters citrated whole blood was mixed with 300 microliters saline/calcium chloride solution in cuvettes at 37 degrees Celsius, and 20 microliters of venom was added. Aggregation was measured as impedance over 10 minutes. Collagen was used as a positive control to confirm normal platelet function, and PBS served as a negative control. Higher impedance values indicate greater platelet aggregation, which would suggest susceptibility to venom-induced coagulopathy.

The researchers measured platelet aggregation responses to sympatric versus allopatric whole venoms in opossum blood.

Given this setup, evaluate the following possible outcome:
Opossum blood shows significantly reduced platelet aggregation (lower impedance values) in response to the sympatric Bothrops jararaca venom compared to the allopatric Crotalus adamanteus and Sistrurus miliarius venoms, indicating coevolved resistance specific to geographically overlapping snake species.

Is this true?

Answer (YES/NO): YES